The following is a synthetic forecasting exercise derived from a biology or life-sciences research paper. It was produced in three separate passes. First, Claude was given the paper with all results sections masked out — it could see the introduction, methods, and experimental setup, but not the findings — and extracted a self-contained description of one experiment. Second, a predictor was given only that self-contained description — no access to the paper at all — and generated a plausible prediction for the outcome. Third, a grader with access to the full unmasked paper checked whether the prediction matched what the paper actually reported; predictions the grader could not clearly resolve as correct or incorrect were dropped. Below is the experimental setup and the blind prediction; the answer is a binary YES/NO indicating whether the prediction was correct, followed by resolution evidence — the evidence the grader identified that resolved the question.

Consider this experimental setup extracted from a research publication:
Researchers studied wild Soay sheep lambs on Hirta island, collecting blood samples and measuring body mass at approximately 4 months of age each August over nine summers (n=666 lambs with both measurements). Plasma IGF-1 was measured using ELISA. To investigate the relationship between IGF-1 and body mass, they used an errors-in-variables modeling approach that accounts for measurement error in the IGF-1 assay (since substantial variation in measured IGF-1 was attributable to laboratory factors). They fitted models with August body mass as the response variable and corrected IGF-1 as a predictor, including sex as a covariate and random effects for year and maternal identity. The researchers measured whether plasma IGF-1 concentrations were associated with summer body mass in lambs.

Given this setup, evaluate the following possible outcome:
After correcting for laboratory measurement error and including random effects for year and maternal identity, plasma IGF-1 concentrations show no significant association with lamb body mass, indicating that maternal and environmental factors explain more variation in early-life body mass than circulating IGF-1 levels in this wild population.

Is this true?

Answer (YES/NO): NO